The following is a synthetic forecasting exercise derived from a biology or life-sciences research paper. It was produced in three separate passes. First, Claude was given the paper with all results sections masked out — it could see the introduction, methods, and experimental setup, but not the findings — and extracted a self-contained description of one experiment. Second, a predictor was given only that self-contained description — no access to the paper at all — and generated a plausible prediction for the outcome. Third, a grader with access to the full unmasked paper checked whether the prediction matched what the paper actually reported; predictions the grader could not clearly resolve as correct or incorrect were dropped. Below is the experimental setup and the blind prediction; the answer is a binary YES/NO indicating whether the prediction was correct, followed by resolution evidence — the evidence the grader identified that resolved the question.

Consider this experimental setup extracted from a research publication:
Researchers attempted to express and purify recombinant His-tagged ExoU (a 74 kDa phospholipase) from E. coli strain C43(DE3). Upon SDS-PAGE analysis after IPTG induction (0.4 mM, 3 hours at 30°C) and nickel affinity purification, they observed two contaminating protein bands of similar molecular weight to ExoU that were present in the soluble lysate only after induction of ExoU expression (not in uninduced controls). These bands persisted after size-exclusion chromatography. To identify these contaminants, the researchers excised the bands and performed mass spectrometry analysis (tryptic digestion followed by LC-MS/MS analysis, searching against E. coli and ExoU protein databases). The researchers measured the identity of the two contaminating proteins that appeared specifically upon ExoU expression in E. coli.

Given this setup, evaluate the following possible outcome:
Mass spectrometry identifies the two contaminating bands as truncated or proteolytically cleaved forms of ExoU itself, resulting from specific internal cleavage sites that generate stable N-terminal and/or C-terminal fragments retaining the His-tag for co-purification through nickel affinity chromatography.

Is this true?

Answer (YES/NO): NO